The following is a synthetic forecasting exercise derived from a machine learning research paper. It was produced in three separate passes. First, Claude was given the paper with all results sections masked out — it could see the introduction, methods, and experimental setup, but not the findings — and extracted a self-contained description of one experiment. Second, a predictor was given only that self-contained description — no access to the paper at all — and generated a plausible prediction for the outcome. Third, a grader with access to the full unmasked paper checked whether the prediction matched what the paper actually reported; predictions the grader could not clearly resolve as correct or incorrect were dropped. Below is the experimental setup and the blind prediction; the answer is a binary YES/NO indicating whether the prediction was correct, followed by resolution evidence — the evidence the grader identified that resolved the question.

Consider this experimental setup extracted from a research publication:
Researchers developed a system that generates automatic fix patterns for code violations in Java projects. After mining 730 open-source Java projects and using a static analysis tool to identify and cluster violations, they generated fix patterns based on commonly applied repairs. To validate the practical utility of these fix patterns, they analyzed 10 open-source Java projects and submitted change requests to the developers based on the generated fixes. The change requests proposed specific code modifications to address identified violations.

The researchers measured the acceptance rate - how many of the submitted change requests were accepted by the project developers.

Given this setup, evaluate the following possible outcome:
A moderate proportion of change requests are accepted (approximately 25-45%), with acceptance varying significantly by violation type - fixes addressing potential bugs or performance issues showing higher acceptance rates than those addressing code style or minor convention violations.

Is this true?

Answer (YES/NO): NO